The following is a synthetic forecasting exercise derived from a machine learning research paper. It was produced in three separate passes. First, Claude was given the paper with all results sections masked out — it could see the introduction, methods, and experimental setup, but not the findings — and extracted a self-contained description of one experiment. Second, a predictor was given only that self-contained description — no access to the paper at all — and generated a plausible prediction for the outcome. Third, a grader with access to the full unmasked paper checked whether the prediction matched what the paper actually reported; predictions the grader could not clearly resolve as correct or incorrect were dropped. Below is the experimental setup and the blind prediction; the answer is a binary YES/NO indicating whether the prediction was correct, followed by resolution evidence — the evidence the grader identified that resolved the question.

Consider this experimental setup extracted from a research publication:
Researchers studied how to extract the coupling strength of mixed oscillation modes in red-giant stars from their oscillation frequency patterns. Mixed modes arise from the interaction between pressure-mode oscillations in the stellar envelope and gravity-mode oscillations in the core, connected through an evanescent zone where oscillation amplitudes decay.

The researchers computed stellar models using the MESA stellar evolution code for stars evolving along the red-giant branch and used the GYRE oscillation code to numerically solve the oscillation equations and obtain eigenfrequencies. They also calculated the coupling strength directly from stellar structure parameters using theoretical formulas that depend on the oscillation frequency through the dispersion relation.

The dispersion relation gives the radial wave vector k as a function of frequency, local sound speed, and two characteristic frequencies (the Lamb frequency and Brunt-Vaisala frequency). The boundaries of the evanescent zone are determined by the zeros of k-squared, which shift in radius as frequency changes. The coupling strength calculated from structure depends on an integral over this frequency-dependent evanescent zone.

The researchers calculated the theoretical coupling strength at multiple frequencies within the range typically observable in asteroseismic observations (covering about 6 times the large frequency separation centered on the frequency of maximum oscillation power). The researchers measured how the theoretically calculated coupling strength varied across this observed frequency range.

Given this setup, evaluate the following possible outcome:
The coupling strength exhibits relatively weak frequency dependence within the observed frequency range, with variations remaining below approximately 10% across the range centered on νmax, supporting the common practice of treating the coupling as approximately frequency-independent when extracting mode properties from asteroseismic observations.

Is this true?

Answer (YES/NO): NO